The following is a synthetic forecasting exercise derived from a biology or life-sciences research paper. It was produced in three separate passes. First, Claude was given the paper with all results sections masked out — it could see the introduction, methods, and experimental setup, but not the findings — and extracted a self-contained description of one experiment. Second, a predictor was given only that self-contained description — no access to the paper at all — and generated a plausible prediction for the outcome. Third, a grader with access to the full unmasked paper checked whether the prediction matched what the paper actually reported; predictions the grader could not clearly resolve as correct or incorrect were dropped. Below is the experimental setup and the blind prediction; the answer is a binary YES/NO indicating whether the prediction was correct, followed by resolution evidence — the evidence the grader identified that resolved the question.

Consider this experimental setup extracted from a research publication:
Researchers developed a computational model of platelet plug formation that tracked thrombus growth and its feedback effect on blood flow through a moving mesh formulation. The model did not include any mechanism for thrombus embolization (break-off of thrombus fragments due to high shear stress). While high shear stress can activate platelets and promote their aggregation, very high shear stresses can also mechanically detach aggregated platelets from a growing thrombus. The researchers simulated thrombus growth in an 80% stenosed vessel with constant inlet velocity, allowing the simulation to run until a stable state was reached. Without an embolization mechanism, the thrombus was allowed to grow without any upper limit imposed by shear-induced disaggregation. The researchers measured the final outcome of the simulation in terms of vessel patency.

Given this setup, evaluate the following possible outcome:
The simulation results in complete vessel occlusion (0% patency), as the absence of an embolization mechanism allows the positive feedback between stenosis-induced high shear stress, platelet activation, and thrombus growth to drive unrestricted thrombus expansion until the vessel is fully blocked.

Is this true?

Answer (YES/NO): YES